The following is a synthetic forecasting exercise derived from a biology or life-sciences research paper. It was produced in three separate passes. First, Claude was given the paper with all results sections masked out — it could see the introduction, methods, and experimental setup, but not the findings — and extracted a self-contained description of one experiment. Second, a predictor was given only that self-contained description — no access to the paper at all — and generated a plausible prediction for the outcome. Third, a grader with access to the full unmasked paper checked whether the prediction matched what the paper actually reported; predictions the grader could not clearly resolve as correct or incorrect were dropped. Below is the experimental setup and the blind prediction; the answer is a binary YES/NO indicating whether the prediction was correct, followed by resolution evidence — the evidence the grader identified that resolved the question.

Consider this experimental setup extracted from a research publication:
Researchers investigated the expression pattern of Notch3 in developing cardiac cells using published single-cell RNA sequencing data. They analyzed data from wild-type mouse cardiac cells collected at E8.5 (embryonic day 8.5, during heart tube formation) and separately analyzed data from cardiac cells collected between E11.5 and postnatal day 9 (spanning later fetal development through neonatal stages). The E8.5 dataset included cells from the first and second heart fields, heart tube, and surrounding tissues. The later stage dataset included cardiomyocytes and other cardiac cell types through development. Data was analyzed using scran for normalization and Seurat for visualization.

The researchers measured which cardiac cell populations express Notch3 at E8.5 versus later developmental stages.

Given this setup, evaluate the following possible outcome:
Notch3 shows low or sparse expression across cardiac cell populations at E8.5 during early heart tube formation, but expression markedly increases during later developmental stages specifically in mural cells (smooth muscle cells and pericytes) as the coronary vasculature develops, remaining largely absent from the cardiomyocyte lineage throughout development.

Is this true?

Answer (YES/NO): NO